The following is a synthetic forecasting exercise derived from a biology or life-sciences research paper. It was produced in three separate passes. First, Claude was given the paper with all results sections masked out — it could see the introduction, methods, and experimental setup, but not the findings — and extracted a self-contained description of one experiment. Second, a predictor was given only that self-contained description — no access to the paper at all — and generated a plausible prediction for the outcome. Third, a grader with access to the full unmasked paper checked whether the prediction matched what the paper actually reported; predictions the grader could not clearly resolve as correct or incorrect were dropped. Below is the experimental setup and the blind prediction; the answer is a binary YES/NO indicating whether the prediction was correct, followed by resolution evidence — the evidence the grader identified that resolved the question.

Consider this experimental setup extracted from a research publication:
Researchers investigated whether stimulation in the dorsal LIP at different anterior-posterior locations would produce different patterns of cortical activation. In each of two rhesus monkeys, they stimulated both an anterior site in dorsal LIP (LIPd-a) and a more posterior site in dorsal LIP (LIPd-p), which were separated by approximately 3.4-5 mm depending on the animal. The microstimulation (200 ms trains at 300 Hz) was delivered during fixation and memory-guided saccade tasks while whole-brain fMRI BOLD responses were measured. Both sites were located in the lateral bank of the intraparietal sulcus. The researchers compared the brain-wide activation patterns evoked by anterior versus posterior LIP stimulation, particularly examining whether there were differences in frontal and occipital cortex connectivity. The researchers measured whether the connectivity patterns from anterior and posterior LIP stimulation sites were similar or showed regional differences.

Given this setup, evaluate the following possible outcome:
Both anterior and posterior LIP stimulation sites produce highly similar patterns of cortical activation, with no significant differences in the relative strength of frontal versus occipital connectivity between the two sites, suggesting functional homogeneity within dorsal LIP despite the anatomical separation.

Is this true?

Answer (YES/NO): NO